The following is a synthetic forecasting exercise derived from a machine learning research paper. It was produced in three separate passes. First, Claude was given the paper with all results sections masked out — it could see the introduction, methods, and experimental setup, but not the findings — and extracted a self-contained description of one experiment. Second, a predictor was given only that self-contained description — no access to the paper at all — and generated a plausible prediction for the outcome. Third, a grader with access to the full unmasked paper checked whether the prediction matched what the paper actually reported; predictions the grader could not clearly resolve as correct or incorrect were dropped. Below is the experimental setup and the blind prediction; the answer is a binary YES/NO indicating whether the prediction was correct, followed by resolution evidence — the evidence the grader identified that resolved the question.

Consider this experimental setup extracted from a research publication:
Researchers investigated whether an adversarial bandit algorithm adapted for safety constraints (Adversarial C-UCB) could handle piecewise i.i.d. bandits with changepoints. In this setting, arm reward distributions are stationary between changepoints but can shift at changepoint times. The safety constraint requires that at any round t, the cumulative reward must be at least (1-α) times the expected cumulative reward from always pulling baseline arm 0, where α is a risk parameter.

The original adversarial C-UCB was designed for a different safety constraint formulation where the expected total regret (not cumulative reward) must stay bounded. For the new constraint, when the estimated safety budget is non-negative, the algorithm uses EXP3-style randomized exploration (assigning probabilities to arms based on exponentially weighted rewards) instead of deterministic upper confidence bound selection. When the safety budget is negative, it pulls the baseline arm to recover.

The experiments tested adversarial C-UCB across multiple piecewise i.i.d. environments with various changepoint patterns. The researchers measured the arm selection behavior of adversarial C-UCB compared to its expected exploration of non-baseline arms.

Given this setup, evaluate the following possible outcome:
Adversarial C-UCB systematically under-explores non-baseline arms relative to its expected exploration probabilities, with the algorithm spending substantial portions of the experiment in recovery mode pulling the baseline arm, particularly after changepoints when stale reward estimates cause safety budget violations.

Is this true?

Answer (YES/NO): NO